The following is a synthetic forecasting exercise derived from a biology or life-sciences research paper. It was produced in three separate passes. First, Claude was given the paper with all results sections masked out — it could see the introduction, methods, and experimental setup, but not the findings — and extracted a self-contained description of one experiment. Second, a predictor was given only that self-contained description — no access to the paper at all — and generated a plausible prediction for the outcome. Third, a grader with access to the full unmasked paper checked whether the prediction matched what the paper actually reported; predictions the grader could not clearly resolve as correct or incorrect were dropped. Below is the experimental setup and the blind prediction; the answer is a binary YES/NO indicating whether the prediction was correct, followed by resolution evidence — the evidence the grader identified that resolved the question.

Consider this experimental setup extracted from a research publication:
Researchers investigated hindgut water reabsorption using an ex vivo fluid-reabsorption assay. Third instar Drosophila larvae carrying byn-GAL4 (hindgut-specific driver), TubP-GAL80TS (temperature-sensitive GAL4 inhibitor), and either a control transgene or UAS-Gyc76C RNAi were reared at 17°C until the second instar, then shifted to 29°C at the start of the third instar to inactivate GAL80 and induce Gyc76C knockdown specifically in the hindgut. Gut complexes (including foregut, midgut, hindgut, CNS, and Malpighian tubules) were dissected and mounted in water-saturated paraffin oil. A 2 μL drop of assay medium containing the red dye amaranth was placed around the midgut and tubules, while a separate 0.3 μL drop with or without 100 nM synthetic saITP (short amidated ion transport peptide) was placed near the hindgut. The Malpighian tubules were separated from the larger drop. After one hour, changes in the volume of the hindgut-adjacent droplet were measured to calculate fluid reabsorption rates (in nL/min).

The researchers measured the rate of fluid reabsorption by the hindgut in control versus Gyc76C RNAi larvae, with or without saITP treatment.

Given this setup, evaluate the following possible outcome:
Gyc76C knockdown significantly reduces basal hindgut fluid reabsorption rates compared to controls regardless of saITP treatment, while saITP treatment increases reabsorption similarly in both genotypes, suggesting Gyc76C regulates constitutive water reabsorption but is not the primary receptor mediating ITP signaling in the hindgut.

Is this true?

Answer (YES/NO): NO